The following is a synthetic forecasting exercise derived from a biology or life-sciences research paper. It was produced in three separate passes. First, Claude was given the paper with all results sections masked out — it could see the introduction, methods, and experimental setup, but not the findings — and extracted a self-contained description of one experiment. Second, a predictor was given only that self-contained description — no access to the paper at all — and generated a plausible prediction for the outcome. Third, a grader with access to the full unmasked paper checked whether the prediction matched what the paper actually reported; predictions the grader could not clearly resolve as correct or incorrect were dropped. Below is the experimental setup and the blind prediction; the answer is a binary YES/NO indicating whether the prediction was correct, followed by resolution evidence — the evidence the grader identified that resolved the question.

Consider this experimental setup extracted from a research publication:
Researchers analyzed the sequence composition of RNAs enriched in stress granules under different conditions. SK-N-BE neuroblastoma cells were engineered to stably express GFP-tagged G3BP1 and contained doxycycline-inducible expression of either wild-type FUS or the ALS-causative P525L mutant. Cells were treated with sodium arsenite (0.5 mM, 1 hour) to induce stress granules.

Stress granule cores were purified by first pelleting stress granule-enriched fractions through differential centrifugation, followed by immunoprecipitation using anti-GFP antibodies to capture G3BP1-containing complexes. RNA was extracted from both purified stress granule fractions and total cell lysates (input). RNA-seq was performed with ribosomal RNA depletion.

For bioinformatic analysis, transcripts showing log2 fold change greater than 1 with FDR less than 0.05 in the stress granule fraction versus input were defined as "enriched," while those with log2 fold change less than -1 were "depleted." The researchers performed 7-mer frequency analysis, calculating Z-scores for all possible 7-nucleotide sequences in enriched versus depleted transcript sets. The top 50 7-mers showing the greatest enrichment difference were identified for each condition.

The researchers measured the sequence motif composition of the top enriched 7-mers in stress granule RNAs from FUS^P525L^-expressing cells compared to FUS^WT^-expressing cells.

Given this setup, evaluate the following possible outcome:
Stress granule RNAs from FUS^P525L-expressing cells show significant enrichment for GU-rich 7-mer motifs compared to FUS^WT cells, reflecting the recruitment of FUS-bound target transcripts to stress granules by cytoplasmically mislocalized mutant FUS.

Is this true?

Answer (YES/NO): NO